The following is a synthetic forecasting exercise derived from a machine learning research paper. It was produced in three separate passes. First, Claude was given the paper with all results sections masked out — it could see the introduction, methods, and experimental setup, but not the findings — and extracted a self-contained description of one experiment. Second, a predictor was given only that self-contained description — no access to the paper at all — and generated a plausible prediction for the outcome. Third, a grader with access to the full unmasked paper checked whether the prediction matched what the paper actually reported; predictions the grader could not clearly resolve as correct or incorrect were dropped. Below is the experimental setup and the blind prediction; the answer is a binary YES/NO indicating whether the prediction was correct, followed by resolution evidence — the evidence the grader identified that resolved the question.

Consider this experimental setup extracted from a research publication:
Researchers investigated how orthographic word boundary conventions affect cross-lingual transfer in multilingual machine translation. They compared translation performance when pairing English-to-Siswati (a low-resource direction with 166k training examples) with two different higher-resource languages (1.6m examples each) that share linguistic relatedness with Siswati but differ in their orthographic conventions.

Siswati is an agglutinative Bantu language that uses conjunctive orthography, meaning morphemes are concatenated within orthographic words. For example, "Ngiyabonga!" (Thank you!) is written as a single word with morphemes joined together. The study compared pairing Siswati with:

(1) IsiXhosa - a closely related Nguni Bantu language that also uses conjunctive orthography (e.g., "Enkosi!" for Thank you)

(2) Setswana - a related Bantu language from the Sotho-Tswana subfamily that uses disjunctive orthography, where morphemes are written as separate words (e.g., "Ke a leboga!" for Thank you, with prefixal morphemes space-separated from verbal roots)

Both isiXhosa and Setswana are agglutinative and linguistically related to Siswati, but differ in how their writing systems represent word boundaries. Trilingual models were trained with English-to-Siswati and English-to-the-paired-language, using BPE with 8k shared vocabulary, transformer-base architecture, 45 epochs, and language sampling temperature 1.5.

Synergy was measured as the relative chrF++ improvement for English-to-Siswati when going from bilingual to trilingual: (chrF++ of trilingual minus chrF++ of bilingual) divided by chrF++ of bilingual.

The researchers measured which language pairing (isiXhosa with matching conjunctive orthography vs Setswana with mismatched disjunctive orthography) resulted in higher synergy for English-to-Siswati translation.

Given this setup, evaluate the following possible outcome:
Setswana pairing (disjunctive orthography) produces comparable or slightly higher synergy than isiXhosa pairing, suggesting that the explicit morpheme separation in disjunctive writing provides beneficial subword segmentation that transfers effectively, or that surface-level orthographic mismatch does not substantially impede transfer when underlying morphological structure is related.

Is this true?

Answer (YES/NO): NO